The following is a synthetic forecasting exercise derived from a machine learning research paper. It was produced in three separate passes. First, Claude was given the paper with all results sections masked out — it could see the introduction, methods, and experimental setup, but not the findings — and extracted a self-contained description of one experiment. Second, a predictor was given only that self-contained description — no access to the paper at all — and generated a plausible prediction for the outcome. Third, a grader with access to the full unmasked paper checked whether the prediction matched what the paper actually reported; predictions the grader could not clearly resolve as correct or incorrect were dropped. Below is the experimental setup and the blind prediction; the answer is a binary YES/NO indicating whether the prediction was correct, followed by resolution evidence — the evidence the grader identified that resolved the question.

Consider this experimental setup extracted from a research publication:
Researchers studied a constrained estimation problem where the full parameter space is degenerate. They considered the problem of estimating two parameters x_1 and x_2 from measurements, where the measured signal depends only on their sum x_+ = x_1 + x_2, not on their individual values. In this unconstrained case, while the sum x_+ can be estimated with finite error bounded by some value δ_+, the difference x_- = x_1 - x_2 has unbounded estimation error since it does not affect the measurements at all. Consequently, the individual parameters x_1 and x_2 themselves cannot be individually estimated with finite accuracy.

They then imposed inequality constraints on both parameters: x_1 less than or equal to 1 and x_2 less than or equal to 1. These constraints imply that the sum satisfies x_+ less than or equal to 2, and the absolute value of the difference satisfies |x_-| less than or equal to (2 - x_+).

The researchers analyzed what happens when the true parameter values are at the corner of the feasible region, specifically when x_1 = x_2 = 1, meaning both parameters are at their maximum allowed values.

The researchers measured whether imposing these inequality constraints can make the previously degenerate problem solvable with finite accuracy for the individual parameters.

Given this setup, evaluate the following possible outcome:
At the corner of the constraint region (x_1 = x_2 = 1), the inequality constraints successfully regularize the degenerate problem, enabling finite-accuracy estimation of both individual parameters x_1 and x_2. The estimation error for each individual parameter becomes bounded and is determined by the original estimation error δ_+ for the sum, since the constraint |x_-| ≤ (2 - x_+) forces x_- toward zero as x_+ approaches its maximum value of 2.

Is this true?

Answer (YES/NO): YES